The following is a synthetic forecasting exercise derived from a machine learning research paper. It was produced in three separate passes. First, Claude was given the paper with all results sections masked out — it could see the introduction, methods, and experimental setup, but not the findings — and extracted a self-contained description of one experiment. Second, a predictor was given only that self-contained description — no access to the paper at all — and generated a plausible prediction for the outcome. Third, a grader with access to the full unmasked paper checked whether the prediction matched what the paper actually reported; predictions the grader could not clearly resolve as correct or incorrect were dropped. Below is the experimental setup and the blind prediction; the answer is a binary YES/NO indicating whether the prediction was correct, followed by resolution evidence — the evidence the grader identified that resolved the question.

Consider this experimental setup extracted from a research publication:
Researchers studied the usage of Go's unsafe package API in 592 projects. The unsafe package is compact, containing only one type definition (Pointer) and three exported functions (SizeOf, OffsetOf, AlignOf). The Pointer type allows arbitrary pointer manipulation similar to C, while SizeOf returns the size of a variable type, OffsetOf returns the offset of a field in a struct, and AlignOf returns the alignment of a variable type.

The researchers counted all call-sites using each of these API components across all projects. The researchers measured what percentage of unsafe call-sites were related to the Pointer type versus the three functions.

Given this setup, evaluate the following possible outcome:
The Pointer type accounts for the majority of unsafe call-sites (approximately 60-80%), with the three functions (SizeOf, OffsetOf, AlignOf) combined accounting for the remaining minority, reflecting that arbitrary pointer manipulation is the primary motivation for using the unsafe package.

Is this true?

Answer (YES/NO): NO